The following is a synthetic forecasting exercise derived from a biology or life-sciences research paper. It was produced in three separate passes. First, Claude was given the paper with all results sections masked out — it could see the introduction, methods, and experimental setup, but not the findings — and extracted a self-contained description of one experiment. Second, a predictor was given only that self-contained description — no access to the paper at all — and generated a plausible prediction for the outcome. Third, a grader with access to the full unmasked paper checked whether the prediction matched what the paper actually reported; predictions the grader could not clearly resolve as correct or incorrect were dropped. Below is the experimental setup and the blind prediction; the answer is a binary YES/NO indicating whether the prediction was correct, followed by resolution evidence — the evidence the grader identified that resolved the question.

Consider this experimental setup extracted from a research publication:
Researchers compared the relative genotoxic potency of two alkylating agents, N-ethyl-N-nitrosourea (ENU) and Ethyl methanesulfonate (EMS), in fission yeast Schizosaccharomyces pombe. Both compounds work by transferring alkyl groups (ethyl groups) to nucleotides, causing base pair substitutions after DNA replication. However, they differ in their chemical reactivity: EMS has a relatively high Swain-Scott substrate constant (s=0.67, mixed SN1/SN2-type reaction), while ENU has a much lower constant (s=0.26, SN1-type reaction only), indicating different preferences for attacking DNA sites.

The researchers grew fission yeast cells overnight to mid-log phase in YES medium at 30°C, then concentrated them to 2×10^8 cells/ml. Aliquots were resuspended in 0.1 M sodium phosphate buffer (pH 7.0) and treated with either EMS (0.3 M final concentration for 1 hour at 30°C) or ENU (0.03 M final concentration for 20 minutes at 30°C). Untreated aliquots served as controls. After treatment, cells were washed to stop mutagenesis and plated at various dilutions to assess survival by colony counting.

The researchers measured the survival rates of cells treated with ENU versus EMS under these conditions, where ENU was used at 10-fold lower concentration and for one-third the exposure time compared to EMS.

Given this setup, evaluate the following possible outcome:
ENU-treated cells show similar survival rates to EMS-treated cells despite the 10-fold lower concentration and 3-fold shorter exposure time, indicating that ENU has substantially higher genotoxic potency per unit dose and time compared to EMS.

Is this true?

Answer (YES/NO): YES